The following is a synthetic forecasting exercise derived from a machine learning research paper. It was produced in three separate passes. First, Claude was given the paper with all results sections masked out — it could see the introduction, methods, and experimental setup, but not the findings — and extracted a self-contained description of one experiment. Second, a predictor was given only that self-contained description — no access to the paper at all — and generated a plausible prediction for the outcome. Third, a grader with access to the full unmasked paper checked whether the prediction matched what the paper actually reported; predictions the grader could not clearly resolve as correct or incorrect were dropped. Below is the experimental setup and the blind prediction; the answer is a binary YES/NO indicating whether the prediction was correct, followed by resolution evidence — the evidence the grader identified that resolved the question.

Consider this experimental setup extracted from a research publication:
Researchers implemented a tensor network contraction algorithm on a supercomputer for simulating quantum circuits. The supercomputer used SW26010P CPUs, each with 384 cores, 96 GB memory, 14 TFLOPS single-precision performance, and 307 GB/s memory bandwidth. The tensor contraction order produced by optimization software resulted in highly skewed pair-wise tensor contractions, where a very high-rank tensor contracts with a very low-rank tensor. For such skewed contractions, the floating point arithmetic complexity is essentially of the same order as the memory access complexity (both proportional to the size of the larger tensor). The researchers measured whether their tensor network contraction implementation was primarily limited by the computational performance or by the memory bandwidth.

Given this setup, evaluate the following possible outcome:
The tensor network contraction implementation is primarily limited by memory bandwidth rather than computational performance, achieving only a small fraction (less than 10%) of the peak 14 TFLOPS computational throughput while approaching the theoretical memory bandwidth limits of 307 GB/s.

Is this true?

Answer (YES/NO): NO